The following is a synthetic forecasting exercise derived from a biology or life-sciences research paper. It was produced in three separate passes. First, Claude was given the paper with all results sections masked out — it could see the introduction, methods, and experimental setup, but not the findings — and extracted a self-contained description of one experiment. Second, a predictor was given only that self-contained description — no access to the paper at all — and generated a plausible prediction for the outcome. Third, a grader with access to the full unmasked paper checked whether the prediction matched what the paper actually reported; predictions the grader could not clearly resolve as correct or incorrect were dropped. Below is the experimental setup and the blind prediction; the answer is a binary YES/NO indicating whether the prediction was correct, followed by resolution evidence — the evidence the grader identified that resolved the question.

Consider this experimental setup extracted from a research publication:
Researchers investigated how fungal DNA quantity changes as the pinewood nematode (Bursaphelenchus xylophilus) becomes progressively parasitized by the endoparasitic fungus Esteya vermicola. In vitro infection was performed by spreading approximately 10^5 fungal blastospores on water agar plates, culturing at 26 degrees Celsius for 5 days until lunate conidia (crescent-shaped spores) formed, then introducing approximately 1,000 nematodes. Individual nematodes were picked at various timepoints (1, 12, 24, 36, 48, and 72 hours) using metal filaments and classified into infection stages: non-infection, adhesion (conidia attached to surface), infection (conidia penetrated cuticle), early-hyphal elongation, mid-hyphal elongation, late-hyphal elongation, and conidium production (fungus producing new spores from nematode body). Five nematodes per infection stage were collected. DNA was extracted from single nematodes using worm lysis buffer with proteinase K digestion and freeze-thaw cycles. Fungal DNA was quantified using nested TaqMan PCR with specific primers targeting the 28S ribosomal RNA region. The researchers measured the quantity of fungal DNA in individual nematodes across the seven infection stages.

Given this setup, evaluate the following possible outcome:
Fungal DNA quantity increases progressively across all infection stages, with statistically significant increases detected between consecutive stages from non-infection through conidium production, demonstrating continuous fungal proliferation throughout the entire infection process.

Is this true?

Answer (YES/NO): NO